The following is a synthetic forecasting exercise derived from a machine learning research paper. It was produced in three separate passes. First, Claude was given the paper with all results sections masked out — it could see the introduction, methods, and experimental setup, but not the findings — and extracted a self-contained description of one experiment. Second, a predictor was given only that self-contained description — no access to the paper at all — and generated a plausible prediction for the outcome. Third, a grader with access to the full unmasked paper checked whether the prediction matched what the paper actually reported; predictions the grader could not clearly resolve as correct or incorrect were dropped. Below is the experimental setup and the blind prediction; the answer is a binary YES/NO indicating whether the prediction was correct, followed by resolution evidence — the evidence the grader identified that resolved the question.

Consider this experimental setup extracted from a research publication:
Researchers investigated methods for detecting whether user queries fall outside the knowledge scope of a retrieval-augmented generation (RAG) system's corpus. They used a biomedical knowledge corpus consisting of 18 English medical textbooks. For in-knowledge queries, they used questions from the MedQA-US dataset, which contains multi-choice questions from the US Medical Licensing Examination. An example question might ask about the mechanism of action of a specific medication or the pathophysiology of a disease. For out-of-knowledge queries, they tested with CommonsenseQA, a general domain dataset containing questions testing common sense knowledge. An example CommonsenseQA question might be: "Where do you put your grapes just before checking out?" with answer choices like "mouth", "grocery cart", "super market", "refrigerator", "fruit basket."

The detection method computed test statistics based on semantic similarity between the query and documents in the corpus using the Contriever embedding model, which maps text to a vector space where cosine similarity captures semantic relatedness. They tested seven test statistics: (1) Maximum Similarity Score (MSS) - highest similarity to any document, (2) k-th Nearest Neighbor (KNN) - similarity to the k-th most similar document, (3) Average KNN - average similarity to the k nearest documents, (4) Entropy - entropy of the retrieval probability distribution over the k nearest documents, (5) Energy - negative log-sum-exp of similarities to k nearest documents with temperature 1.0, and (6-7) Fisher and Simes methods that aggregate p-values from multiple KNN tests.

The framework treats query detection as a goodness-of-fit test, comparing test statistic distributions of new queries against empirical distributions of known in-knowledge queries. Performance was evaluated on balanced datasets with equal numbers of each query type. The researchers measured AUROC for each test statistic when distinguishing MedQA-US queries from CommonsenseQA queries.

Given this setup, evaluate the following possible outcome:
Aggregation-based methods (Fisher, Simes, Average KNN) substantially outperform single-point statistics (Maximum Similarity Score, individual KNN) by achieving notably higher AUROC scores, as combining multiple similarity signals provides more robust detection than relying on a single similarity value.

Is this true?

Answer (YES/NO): NO